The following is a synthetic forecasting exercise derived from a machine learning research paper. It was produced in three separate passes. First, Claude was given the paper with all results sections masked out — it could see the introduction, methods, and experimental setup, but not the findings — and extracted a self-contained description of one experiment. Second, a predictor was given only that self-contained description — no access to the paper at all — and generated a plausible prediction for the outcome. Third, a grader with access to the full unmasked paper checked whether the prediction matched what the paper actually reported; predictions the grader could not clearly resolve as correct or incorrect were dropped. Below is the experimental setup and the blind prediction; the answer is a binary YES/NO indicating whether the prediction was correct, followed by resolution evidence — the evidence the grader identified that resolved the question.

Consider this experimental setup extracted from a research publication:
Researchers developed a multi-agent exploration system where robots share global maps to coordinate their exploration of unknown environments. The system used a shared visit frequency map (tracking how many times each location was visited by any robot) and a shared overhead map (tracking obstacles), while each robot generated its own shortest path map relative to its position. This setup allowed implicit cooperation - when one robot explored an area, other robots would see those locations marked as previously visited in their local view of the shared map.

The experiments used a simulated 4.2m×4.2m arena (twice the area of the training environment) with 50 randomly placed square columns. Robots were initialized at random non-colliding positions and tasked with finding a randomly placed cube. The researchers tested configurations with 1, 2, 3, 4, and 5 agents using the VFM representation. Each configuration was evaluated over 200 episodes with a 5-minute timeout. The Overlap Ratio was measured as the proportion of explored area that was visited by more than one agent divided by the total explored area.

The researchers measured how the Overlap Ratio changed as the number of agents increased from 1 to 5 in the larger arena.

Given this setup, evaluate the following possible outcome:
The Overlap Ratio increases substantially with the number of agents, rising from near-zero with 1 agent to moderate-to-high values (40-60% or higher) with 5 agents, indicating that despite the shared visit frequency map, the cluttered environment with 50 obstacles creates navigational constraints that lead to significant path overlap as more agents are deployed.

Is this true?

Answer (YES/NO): NO